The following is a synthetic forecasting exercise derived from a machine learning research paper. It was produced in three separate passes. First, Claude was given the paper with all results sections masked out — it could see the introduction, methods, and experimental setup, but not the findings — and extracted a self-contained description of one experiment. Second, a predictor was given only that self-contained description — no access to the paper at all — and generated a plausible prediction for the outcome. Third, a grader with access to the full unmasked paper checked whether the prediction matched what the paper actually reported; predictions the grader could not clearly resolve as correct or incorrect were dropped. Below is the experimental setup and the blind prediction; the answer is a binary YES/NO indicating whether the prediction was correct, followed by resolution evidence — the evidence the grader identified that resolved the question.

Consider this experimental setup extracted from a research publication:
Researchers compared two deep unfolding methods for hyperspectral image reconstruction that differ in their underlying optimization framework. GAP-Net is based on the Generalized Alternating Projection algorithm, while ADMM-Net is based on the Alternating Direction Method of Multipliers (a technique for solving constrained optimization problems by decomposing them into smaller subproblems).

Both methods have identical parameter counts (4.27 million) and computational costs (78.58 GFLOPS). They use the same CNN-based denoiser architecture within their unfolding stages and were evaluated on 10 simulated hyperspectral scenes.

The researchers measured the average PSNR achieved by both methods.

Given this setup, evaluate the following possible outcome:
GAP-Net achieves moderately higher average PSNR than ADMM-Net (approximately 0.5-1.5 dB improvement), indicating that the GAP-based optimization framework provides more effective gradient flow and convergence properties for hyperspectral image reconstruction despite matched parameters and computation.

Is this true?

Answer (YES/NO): NO